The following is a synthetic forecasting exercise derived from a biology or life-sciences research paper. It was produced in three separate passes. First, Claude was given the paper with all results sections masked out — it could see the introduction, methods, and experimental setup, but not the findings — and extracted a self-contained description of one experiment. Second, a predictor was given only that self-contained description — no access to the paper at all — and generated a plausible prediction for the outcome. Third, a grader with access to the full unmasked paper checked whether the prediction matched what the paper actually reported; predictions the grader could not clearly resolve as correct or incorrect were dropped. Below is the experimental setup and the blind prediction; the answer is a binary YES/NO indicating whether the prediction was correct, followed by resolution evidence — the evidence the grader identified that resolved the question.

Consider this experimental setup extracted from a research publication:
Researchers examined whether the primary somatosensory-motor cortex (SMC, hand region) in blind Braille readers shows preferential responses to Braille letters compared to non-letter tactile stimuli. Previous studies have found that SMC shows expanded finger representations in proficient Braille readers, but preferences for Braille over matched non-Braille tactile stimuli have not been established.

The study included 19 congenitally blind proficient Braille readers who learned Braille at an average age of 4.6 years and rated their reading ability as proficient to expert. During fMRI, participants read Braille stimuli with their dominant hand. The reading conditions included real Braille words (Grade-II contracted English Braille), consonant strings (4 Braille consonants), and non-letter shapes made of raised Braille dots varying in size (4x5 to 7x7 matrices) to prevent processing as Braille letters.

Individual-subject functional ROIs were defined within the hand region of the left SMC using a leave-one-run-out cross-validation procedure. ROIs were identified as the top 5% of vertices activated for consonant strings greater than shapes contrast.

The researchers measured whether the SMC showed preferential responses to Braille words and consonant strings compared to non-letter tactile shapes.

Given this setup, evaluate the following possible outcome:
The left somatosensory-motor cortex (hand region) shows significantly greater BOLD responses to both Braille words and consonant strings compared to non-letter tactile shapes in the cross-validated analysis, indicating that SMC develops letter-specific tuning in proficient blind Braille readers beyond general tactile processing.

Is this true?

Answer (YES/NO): NO